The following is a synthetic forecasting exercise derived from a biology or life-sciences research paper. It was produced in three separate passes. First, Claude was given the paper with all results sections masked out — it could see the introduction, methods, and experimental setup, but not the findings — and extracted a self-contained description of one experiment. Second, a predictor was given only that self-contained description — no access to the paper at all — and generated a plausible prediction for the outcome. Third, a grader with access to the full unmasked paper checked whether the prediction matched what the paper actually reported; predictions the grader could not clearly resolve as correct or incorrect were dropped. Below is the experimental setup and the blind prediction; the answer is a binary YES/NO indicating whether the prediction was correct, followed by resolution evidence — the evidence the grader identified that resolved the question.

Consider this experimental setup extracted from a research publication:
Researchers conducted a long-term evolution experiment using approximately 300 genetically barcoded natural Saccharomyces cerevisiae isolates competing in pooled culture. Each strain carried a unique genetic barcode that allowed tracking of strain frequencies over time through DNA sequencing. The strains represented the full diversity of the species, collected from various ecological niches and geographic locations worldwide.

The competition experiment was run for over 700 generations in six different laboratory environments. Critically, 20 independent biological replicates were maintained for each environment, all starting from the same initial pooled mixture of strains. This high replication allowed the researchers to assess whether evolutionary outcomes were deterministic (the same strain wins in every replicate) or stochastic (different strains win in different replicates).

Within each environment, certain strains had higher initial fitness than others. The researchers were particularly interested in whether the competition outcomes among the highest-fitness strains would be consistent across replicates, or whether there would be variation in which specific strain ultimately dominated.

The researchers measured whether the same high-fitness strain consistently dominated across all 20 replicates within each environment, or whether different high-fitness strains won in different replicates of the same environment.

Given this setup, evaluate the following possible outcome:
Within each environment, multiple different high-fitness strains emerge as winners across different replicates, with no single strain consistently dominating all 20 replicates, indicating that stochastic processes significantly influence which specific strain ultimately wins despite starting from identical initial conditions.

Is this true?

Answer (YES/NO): NO